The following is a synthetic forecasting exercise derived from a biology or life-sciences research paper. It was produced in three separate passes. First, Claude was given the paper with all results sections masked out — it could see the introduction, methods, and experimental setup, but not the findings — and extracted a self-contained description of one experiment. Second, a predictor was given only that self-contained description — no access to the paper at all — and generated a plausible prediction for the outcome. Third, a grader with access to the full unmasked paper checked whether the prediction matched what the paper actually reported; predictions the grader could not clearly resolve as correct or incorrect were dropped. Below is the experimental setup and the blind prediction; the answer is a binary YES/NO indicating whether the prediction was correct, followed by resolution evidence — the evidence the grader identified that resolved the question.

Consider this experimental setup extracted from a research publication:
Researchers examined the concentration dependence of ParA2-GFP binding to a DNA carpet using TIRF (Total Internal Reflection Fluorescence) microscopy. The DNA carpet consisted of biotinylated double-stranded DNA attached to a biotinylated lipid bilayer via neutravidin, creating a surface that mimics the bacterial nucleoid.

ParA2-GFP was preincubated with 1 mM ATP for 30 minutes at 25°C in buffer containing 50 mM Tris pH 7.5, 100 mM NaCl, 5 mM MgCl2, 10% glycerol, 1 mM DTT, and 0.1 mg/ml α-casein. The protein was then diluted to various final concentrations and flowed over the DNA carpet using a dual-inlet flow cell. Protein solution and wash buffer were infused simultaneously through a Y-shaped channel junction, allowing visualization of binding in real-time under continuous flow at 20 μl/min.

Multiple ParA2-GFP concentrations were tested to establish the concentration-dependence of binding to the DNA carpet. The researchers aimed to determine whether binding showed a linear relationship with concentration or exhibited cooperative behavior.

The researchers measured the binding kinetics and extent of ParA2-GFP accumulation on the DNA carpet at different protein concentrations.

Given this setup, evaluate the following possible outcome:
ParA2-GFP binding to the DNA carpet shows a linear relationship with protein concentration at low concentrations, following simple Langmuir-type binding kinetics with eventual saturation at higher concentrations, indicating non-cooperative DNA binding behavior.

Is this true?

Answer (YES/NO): NO